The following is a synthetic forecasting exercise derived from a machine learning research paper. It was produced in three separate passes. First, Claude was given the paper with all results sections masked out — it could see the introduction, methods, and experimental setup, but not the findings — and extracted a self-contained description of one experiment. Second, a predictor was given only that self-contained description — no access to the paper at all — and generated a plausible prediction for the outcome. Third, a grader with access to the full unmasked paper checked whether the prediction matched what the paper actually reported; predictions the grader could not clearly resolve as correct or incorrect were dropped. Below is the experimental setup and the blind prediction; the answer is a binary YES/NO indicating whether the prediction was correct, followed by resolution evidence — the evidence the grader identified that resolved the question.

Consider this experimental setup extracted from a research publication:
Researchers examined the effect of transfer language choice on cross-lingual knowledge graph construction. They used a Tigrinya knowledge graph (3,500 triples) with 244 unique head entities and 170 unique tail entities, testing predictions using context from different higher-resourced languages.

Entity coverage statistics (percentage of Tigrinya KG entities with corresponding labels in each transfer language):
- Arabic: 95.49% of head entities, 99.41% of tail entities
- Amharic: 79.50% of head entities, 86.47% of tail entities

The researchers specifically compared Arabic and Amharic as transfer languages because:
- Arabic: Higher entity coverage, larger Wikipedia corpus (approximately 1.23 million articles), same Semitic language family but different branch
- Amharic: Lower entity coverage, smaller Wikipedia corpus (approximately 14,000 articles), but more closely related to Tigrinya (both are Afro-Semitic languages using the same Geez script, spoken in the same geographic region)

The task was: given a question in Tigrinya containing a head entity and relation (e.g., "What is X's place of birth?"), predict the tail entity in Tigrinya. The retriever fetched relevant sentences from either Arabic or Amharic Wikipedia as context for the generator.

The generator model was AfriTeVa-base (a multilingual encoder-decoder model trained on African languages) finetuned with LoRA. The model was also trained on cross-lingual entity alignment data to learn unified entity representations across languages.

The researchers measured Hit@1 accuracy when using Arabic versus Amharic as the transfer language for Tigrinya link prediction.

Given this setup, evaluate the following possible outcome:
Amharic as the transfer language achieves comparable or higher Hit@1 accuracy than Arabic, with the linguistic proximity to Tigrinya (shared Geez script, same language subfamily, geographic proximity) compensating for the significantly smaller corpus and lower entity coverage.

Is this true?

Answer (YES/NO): YES